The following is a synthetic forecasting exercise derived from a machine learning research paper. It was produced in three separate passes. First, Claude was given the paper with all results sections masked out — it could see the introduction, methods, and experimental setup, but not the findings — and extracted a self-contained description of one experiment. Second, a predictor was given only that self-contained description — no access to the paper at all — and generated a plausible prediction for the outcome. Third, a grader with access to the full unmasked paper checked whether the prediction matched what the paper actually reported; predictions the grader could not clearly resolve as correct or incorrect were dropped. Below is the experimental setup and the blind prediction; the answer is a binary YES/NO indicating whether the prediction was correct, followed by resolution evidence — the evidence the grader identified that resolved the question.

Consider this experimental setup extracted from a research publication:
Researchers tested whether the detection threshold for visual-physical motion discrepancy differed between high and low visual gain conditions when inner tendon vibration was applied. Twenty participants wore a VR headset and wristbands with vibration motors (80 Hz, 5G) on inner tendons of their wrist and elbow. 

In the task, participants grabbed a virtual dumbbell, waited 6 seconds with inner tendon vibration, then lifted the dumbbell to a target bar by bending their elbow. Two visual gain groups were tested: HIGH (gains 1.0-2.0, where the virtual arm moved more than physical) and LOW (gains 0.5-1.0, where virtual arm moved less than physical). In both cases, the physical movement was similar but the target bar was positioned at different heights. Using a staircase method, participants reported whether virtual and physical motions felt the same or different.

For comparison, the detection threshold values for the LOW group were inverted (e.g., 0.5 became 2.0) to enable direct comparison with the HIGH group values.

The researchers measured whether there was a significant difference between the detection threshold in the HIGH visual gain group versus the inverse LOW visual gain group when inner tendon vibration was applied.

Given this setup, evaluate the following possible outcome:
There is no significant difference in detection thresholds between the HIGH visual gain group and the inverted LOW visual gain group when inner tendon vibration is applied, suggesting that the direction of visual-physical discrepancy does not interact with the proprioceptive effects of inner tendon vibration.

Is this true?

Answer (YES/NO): NO